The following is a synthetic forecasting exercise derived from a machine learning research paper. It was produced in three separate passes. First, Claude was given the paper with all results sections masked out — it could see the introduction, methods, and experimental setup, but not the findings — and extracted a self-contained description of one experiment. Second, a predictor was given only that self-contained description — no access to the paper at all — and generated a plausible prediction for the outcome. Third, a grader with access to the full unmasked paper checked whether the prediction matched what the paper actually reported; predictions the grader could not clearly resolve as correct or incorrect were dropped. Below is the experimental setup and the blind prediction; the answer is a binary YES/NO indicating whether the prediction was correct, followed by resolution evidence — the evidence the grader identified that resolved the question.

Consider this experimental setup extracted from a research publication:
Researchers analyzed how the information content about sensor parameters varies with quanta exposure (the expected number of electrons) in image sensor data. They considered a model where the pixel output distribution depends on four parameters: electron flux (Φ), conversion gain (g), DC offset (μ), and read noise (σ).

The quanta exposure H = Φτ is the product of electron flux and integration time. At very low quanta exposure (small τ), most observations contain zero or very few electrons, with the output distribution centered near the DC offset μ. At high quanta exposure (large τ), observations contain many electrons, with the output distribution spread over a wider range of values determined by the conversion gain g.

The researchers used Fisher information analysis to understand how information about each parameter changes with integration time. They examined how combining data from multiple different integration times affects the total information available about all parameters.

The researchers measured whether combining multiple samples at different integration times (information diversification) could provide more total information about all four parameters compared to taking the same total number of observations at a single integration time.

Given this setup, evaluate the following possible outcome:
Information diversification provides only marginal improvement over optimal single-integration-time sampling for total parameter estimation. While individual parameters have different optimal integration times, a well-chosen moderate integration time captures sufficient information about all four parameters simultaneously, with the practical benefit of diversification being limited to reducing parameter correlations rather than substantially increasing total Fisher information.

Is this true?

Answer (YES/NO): NO